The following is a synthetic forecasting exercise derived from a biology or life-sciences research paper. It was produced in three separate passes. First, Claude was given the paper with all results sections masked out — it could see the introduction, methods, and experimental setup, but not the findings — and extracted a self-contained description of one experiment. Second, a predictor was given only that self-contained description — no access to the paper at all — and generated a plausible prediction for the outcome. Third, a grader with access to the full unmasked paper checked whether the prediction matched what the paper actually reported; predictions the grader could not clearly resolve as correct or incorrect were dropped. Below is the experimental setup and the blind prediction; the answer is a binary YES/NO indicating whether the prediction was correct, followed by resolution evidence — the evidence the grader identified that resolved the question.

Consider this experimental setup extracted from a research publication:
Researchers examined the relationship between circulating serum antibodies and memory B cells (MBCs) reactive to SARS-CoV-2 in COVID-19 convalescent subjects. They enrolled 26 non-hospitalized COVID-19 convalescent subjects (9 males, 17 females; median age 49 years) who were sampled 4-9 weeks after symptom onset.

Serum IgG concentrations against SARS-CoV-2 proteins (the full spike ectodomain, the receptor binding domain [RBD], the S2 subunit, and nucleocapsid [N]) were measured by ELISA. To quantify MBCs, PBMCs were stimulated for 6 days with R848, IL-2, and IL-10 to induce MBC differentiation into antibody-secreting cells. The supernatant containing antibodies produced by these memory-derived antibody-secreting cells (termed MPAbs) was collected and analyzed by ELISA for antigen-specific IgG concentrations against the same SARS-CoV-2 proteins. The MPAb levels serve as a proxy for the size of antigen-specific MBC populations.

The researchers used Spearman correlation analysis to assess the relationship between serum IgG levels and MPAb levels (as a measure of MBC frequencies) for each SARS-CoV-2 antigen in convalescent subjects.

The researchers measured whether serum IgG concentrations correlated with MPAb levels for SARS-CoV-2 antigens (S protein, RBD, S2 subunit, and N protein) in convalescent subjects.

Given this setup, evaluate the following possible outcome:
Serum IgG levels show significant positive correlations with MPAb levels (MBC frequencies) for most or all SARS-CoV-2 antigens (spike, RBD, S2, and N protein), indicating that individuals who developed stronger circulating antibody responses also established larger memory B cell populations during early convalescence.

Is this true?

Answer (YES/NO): NO